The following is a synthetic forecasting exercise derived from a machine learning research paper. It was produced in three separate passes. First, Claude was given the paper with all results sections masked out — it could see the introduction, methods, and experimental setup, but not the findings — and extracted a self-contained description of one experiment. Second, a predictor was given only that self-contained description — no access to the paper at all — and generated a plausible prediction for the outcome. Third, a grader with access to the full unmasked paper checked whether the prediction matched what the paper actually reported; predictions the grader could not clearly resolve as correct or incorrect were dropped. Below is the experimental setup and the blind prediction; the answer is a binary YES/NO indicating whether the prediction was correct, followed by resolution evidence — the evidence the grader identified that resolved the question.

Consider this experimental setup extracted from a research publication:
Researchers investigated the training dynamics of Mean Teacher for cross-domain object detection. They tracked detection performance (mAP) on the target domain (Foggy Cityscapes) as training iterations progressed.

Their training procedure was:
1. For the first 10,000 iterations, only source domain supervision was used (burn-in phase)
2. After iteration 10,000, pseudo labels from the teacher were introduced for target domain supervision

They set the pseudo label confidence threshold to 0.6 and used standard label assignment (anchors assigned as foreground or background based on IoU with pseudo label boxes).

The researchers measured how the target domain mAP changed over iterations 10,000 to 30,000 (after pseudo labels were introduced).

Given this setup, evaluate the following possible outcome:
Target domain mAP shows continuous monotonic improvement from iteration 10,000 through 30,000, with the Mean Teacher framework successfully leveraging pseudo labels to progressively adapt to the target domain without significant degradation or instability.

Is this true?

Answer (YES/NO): NO